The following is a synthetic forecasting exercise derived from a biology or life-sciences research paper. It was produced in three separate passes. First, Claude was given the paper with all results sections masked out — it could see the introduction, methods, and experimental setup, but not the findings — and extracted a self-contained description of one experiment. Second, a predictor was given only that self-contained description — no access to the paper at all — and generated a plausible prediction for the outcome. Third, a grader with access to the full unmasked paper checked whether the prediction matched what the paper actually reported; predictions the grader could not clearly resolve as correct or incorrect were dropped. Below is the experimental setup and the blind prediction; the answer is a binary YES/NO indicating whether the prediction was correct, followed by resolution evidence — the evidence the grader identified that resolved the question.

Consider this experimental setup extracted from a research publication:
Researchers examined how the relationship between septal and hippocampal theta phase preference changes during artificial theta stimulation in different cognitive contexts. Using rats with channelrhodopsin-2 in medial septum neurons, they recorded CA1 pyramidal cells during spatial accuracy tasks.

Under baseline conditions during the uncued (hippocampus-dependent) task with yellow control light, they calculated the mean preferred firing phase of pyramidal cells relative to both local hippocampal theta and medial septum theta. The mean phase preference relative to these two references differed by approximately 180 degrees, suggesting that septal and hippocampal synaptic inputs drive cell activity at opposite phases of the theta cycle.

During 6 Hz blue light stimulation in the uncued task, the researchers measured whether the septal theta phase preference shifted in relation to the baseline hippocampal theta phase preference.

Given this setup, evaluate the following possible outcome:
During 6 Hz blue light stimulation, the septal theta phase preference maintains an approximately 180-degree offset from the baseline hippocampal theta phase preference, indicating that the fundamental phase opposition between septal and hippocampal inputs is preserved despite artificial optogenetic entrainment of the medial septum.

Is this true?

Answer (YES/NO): NO